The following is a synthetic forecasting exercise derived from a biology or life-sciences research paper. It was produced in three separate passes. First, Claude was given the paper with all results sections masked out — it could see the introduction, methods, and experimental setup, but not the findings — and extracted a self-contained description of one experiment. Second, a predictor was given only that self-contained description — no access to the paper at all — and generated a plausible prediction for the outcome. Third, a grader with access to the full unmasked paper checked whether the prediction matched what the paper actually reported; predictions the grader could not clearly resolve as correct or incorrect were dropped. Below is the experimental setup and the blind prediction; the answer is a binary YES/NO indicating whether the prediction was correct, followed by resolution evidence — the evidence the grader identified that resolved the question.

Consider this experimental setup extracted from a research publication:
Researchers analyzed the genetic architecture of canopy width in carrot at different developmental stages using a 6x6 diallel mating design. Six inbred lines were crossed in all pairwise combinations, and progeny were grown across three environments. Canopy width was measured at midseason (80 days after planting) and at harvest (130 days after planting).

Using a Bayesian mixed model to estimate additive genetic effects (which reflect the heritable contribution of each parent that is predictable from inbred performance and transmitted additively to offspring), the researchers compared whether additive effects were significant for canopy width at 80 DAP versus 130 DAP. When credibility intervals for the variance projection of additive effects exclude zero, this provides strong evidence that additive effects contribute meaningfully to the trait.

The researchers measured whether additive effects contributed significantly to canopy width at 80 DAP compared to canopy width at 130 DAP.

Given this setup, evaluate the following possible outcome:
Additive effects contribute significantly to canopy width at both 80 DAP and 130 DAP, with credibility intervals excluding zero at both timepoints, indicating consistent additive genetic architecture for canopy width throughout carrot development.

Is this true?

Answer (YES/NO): NO